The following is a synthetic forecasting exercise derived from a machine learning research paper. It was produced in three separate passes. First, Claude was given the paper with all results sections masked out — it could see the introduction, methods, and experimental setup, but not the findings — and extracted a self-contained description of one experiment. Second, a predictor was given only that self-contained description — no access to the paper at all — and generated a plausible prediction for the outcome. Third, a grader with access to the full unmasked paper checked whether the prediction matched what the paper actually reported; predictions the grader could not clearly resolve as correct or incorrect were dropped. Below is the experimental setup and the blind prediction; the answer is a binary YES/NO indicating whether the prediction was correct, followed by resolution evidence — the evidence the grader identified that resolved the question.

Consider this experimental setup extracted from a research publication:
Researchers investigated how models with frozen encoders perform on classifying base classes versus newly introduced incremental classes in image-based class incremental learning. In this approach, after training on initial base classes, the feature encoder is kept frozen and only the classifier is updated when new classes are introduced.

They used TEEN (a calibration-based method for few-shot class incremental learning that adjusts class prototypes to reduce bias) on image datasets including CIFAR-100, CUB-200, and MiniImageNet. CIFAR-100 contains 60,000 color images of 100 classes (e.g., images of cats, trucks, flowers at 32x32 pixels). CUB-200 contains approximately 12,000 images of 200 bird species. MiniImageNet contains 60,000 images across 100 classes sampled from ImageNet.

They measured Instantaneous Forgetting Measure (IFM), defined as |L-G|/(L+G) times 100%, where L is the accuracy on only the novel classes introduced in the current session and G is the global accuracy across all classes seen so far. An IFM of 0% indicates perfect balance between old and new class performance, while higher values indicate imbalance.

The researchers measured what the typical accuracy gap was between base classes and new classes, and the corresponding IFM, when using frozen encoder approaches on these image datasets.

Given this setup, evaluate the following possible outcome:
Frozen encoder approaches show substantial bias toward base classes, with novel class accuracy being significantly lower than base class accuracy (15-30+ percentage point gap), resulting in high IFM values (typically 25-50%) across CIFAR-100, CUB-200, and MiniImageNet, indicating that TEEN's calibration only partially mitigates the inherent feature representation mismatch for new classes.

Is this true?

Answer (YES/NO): NO